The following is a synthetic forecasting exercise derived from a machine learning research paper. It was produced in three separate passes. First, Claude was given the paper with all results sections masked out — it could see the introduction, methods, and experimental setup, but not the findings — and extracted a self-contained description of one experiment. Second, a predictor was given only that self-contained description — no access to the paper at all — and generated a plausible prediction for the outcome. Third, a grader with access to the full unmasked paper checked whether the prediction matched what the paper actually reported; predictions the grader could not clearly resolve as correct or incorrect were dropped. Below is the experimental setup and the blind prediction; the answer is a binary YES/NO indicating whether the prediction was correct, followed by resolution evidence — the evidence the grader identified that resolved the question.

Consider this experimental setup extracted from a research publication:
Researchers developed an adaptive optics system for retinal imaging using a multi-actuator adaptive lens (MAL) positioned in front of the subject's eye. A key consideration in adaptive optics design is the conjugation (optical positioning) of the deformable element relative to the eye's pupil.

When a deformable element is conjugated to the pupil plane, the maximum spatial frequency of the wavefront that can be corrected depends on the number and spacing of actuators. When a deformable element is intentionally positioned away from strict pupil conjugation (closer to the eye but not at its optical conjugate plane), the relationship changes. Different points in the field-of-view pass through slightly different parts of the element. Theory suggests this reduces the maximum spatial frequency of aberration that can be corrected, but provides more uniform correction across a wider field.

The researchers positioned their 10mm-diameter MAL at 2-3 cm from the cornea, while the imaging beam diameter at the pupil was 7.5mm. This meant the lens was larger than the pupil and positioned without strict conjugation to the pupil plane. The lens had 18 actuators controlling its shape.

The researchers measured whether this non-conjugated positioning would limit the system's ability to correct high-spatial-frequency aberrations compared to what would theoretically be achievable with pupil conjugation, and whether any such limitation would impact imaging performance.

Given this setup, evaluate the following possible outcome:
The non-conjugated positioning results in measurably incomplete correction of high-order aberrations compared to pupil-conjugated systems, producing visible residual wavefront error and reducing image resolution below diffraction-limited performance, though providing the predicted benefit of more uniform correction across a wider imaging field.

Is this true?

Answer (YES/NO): NO